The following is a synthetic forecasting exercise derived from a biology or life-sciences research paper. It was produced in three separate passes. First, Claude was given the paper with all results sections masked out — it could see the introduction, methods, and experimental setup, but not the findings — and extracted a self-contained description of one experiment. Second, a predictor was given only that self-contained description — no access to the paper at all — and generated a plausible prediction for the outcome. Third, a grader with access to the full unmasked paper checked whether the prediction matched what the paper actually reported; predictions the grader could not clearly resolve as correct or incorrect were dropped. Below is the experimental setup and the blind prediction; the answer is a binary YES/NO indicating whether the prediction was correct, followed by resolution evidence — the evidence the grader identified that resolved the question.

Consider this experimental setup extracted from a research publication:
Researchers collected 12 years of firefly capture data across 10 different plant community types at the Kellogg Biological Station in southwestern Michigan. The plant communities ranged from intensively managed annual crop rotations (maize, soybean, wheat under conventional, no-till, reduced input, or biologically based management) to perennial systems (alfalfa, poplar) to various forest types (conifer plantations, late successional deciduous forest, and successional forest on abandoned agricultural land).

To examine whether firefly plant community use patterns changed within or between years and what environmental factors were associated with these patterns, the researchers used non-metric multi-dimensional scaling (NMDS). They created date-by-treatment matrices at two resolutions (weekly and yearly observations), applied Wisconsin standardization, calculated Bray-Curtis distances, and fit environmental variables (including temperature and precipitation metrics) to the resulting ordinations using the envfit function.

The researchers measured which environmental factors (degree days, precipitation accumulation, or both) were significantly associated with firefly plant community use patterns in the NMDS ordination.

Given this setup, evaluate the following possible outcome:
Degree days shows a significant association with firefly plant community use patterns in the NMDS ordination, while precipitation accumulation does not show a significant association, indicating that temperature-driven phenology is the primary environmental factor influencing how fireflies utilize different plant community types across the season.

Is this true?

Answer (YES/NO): NO